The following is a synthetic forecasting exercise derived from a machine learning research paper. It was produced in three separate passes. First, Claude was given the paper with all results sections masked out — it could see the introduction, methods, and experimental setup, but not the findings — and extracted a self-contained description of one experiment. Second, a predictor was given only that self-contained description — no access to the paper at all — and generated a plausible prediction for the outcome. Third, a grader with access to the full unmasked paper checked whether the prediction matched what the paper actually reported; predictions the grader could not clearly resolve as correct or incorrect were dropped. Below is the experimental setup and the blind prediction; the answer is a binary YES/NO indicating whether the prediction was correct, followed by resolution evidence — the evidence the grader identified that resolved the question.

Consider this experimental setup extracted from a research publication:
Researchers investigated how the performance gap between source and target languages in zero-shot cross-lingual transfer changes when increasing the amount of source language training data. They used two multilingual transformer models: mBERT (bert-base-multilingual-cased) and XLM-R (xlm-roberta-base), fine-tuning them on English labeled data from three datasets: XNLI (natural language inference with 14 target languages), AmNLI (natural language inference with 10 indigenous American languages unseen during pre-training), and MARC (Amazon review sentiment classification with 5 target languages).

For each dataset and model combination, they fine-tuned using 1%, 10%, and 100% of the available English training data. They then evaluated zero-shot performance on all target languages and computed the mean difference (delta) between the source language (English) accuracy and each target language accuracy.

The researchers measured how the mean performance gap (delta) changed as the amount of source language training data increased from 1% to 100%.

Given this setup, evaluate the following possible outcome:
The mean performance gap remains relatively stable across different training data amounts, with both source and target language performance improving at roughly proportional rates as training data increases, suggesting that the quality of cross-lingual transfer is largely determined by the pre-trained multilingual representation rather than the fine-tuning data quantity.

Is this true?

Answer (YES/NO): NO